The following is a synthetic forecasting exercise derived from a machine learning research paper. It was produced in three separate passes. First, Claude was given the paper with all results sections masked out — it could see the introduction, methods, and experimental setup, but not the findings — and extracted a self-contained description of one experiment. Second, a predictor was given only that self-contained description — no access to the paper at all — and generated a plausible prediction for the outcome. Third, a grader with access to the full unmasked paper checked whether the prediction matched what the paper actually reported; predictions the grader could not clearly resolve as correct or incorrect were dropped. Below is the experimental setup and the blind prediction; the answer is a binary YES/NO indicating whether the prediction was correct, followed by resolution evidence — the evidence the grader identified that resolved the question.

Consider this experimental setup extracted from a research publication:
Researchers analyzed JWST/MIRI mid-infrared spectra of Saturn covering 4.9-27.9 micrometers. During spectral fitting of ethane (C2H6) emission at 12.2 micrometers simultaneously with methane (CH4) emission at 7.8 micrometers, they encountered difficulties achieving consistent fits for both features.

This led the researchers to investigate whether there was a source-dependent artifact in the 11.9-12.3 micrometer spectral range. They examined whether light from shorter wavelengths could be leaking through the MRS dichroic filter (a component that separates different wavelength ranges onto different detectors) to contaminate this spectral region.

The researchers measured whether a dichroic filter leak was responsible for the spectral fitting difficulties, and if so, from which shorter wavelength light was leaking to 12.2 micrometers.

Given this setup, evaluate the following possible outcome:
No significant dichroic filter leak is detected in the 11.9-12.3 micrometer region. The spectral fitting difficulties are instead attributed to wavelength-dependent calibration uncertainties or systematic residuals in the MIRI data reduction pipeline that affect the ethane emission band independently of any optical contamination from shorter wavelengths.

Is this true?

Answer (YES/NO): NO